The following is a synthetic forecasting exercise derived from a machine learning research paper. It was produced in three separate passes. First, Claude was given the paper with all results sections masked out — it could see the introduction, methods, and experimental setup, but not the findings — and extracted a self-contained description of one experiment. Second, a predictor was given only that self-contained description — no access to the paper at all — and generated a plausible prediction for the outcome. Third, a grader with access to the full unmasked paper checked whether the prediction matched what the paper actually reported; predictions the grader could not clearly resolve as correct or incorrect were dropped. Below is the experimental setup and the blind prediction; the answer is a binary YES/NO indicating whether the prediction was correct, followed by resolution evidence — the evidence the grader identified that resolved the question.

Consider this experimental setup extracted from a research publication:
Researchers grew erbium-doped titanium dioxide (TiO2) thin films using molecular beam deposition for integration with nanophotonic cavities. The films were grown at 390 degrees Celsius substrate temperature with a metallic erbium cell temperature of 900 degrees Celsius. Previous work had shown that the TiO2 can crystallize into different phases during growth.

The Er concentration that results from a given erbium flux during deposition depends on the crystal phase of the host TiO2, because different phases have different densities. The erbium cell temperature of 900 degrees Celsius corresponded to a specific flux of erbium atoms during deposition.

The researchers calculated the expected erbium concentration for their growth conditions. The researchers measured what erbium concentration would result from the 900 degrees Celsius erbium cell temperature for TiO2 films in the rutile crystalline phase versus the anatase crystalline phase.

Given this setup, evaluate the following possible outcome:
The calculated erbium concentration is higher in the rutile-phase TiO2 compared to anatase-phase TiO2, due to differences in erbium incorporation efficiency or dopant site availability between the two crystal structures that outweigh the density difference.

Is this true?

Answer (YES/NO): NO